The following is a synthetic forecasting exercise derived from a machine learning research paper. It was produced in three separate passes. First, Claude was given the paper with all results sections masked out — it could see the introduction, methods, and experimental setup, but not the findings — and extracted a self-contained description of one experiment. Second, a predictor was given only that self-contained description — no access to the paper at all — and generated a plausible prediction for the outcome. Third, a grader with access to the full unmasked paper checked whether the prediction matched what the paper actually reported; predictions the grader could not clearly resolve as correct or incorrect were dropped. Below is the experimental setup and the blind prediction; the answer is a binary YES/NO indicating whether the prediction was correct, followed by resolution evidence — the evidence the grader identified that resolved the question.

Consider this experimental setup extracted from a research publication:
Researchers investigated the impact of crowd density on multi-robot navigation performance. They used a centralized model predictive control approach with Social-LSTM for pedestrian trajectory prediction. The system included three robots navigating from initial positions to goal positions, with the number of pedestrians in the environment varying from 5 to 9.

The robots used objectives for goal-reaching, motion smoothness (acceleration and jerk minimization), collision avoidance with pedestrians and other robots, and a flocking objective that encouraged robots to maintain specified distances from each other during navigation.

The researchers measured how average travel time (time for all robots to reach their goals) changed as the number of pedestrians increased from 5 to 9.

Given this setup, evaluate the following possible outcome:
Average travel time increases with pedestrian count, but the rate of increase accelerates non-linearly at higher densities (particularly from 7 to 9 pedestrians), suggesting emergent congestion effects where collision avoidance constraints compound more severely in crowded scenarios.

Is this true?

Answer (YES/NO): NO